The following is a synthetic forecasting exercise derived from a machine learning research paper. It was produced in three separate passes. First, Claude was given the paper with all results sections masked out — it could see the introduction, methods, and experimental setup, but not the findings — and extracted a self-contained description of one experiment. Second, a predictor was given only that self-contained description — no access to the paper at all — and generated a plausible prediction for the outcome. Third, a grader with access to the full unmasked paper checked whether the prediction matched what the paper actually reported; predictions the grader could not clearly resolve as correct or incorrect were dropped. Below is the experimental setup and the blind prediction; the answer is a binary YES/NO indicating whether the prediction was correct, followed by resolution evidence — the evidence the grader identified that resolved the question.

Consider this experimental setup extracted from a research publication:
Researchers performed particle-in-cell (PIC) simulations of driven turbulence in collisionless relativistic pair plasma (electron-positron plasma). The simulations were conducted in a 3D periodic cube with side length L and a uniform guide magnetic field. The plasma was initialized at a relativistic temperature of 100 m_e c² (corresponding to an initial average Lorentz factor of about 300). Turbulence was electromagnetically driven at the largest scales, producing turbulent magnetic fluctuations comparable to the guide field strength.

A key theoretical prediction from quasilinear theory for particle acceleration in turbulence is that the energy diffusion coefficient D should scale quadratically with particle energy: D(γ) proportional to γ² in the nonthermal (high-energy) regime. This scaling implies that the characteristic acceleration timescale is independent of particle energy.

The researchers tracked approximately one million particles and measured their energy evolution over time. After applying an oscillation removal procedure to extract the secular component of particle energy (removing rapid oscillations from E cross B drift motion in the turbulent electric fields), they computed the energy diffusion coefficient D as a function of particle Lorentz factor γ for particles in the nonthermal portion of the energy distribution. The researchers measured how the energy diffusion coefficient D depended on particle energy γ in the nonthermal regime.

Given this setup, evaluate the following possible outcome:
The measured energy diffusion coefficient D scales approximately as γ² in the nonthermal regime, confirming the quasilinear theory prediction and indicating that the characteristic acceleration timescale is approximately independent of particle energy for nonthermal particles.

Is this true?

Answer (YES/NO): YES